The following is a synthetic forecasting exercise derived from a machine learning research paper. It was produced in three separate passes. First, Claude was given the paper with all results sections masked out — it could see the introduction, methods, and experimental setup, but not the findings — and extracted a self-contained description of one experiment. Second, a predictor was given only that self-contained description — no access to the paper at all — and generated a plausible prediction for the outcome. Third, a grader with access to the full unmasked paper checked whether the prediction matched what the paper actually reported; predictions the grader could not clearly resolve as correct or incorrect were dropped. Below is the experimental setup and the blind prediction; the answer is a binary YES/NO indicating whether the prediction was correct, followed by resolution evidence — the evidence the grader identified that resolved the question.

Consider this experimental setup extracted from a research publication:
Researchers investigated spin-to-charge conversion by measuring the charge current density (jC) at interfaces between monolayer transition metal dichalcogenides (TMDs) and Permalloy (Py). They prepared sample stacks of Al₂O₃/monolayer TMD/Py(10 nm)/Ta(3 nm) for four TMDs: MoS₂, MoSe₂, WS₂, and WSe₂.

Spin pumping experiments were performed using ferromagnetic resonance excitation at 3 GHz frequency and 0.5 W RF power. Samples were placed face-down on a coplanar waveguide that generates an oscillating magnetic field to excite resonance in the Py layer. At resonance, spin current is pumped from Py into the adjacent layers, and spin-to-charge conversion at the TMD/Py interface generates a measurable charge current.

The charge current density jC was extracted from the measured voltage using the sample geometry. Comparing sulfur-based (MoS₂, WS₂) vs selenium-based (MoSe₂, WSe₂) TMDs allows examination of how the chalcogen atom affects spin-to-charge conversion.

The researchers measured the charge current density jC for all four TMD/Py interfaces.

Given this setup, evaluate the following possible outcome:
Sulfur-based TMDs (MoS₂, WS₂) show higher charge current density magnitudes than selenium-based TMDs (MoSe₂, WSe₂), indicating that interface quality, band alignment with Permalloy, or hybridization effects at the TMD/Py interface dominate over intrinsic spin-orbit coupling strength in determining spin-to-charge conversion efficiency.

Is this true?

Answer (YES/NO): NO